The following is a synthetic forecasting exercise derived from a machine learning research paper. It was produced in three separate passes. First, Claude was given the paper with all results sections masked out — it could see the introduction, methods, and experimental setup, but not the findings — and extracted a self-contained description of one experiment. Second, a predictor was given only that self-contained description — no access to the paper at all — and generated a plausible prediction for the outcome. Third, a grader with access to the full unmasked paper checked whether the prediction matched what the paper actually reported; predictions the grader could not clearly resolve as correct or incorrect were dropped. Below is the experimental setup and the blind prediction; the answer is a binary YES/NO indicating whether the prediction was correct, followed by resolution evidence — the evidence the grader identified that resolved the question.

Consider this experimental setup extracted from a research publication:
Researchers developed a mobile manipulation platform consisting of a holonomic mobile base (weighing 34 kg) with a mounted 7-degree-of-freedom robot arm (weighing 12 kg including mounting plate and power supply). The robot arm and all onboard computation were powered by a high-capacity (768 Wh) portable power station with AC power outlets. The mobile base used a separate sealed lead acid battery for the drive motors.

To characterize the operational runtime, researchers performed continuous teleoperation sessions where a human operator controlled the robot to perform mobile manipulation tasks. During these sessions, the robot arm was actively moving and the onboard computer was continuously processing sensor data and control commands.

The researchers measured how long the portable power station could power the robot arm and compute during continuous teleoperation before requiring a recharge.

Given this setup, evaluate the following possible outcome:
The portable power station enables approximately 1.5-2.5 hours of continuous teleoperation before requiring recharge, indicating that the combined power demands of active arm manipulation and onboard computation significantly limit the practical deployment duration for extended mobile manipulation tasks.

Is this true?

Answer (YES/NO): NO